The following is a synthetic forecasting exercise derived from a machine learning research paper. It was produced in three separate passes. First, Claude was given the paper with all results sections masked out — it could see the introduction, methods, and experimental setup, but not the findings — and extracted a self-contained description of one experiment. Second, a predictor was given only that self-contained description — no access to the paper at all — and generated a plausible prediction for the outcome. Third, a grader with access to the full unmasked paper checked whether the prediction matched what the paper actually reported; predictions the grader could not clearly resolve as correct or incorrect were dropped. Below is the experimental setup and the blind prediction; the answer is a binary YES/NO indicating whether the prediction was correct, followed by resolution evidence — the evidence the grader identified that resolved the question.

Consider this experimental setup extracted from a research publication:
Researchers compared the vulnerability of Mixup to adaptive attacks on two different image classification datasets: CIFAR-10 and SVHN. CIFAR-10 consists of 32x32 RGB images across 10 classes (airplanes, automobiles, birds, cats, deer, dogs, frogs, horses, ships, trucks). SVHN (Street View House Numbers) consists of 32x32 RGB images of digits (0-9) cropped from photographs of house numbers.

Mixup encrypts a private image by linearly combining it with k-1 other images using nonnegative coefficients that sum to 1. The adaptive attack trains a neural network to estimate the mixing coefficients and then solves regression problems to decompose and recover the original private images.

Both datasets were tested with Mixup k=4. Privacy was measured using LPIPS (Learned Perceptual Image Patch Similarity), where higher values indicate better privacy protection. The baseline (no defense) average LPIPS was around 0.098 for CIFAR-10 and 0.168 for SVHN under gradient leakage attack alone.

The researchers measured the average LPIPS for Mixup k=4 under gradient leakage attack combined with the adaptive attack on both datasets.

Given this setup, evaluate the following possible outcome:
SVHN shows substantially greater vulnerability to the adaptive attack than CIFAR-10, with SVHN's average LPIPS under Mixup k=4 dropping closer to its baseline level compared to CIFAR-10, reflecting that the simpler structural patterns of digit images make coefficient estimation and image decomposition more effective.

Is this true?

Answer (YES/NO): NO